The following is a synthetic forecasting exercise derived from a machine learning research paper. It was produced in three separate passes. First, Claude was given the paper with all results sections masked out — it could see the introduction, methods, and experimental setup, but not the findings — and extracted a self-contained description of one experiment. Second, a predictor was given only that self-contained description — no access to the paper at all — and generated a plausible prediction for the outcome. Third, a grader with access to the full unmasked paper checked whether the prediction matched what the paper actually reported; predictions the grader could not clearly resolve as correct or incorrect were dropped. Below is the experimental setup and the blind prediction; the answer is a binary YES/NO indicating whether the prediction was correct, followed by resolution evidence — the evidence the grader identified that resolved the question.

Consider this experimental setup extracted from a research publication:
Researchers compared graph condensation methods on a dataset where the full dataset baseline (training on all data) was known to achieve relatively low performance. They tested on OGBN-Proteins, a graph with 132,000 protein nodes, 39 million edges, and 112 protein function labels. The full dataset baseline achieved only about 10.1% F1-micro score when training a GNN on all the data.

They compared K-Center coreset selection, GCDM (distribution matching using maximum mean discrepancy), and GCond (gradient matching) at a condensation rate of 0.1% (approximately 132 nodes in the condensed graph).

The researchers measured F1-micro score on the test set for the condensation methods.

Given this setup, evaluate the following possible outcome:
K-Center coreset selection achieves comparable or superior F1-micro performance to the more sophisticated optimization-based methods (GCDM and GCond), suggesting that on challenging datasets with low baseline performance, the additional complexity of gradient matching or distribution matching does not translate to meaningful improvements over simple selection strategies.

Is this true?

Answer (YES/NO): YES